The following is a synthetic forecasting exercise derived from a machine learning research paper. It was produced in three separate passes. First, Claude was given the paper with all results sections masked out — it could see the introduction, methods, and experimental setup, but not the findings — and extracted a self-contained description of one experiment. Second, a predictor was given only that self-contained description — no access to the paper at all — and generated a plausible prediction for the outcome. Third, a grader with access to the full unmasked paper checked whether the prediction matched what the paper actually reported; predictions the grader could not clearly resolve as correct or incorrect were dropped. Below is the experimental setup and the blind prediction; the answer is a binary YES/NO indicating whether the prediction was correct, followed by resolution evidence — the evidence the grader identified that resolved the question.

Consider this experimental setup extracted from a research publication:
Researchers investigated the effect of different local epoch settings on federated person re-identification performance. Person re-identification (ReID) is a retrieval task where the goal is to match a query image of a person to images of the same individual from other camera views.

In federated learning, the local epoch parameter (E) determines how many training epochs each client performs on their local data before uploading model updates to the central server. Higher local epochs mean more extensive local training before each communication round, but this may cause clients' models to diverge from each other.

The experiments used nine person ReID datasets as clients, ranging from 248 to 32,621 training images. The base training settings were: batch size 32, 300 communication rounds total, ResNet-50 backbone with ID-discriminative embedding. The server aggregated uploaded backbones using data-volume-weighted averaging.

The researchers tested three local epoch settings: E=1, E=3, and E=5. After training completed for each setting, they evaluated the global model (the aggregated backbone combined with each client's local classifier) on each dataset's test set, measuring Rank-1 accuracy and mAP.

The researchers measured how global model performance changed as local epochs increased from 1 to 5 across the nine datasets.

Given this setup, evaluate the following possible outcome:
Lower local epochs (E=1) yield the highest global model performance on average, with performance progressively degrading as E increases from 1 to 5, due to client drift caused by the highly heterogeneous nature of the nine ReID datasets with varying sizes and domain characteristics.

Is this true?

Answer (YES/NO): NO